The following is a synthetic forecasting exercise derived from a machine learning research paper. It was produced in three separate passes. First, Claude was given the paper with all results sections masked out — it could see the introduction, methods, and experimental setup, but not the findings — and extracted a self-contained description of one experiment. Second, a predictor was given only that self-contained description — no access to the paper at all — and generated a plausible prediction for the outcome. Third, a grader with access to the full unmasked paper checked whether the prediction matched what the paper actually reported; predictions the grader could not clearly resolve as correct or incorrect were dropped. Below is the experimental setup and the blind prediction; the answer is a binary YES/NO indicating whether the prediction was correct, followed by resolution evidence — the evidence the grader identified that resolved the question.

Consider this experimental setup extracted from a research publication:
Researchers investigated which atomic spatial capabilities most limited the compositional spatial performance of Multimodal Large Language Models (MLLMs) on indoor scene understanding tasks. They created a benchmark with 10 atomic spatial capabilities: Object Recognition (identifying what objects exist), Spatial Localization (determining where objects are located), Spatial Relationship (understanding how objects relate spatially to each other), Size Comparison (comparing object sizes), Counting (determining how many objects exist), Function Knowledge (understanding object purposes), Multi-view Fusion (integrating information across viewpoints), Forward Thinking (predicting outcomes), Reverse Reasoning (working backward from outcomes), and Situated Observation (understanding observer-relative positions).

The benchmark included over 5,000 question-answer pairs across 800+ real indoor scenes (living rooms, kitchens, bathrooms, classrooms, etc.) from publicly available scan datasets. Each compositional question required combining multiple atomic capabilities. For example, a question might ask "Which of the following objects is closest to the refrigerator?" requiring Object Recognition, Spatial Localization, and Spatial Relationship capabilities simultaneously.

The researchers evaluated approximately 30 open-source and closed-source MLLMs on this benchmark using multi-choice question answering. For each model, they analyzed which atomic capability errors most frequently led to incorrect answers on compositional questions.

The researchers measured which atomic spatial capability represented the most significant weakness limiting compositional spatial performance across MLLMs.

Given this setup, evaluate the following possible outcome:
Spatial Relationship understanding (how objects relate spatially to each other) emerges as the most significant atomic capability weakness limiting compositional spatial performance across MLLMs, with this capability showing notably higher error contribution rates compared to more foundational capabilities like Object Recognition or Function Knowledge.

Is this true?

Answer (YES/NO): NO